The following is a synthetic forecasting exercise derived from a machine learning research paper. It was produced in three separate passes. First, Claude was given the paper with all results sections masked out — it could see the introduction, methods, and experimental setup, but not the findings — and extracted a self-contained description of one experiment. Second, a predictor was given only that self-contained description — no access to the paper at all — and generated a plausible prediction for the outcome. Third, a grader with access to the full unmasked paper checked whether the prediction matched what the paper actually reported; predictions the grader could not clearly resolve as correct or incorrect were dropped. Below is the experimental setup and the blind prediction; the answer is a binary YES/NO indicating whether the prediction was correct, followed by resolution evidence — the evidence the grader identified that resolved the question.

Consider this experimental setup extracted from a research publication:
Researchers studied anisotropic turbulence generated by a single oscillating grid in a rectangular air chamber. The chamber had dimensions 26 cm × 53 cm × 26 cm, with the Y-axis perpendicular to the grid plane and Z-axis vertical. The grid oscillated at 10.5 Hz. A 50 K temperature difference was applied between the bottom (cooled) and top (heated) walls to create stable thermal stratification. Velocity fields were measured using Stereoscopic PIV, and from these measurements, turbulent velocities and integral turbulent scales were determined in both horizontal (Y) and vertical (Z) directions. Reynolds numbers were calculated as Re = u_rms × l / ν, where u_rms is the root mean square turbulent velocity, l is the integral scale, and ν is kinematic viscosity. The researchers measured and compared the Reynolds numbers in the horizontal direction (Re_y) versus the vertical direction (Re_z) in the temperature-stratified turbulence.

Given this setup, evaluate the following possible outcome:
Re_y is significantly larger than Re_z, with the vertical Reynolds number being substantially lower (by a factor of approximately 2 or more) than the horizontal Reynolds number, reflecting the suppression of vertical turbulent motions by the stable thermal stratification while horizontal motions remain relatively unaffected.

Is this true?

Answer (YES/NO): NO